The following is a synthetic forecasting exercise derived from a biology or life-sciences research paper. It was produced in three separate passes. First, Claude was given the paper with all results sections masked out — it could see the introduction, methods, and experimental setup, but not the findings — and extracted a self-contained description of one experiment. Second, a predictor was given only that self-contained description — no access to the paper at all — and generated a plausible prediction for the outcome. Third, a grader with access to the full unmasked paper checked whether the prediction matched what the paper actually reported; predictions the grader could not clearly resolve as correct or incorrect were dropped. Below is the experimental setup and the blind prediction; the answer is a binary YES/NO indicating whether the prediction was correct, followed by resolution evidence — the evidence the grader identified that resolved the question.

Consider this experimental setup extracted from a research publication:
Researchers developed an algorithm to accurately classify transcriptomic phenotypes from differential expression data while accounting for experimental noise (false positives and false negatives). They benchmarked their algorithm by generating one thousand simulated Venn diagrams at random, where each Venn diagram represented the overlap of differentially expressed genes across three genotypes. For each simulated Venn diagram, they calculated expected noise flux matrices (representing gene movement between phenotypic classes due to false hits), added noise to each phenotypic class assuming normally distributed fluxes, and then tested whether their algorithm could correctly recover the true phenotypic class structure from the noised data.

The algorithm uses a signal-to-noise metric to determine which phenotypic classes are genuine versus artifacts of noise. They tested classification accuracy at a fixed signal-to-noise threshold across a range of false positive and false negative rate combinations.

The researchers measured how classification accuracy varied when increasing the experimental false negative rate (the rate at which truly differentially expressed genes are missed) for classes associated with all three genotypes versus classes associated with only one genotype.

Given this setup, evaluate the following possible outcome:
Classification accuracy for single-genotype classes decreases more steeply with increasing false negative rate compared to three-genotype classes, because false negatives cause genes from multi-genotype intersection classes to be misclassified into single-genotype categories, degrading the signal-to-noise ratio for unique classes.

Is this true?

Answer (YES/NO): NO